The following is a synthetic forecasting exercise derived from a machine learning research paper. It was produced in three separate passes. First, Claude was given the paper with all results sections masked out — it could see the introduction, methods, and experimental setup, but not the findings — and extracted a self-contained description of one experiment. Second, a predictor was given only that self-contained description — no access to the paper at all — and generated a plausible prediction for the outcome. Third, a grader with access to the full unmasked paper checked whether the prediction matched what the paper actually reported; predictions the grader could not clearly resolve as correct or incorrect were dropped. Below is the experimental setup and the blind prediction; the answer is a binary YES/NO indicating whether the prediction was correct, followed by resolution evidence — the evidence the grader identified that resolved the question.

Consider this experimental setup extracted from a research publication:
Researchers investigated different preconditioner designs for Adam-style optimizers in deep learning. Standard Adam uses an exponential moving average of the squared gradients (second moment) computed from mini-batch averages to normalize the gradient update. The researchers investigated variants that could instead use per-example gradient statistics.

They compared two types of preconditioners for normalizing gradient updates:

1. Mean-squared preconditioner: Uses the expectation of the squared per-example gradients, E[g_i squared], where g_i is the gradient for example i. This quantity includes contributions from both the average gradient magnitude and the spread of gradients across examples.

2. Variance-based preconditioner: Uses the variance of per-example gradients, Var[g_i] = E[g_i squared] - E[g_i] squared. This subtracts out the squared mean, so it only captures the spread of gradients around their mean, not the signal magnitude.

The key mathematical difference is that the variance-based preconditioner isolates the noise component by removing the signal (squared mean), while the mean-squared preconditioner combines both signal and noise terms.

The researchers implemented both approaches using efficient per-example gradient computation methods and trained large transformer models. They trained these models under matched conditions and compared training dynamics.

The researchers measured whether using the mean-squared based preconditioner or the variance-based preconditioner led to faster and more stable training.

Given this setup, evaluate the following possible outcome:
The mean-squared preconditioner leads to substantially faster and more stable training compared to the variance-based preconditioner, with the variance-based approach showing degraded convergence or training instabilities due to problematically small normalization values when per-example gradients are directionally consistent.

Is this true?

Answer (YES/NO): YES